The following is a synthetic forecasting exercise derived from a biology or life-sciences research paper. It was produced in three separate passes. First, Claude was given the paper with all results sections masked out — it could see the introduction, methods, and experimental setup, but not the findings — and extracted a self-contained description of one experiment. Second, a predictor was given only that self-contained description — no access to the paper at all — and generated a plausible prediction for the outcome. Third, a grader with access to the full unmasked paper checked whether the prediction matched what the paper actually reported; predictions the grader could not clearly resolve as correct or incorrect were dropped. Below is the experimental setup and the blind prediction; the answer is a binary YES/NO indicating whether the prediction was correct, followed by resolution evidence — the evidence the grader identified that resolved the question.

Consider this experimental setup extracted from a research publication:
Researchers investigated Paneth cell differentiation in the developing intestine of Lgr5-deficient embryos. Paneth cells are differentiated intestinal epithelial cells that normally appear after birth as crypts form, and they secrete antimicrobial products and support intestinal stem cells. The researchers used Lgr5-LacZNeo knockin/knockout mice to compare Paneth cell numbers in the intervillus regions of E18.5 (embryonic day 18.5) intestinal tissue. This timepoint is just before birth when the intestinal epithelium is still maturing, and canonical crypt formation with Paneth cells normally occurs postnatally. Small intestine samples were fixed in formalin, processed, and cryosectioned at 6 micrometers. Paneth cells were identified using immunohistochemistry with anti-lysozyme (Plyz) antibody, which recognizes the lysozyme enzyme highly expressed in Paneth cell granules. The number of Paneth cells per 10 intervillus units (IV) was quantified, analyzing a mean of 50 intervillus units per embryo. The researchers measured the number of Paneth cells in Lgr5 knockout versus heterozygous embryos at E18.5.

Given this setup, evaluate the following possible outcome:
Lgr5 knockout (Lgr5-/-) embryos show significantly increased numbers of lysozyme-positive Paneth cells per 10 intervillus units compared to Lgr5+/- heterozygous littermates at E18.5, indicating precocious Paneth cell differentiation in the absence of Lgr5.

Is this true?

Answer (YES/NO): YES